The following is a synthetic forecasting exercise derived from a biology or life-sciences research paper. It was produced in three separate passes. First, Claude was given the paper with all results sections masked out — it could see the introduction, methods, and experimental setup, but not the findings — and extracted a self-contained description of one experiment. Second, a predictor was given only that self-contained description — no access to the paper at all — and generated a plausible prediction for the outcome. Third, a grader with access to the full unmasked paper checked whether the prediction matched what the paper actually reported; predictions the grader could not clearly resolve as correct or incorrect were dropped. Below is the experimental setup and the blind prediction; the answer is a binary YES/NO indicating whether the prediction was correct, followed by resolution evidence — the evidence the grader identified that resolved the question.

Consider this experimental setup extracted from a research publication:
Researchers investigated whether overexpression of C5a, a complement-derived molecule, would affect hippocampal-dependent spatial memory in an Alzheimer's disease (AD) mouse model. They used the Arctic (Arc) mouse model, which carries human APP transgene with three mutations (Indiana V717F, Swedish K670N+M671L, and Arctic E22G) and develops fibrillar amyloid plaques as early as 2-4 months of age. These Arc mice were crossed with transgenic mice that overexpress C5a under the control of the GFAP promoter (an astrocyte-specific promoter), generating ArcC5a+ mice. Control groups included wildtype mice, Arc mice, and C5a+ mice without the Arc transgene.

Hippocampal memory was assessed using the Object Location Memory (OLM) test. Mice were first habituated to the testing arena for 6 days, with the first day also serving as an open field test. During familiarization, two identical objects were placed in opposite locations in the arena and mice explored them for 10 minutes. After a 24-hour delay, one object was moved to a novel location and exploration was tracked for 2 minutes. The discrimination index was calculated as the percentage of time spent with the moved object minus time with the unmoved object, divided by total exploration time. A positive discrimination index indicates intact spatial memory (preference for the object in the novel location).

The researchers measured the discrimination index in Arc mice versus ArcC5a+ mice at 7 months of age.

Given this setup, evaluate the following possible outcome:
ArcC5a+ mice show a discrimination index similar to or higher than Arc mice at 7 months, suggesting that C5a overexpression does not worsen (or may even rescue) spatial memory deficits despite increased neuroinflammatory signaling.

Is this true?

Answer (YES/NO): NO